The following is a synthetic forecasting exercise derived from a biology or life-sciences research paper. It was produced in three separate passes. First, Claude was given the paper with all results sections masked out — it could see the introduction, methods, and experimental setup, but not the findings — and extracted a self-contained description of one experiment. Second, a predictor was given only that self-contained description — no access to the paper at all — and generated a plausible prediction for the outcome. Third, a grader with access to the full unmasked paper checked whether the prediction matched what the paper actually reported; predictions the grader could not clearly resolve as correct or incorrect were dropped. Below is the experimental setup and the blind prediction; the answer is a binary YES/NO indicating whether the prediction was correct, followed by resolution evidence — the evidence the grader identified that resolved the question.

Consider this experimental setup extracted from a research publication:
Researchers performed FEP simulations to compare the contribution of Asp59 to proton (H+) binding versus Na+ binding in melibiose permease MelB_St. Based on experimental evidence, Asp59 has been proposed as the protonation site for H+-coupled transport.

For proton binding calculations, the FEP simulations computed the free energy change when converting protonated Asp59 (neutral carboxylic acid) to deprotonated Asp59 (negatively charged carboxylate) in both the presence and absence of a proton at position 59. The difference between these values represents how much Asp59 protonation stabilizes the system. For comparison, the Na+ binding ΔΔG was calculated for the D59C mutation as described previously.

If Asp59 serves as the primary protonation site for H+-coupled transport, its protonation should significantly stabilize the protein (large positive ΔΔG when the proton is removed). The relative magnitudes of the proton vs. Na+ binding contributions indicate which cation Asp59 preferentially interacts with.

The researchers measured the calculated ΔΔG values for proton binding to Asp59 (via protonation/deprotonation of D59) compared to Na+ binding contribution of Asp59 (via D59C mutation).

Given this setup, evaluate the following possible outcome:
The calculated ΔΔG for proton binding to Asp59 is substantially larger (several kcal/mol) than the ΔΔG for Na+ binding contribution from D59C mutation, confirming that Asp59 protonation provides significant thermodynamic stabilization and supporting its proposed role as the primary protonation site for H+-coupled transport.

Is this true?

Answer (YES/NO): NO